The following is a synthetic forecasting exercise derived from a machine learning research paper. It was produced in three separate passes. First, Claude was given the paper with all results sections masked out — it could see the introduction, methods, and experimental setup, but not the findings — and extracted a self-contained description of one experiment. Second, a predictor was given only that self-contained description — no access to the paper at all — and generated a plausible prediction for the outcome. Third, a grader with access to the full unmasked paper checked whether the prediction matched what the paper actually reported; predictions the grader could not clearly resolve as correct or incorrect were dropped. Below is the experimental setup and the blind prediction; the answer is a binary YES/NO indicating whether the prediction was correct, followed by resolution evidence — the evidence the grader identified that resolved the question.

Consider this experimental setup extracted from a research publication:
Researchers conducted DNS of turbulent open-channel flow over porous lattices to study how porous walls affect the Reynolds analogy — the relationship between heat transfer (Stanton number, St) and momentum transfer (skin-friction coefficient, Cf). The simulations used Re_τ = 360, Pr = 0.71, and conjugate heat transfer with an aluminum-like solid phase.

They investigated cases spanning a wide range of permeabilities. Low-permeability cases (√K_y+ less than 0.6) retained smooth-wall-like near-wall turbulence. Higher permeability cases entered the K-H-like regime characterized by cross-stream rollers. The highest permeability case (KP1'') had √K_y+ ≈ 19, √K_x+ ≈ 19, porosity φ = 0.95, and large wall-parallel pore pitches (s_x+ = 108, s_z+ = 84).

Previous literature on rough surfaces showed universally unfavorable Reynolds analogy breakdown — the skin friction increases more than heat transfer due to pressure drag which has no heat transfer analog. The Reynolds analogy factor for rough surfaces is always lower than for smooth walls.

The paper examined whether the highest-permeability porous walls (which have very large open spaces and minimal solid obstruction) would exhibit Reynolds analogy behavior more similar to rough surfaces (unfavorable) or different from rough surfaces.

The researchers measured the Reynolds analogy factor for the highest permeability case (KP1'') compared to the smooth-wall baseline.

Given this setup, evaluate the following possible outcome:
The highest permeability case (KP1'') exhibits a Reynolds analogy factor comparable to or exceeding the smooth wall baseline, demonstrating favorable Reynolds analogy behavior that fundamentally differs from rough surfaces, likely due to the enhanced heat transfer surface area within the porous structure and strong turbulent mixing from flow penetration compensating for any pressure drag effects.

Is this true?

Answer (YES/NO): NO